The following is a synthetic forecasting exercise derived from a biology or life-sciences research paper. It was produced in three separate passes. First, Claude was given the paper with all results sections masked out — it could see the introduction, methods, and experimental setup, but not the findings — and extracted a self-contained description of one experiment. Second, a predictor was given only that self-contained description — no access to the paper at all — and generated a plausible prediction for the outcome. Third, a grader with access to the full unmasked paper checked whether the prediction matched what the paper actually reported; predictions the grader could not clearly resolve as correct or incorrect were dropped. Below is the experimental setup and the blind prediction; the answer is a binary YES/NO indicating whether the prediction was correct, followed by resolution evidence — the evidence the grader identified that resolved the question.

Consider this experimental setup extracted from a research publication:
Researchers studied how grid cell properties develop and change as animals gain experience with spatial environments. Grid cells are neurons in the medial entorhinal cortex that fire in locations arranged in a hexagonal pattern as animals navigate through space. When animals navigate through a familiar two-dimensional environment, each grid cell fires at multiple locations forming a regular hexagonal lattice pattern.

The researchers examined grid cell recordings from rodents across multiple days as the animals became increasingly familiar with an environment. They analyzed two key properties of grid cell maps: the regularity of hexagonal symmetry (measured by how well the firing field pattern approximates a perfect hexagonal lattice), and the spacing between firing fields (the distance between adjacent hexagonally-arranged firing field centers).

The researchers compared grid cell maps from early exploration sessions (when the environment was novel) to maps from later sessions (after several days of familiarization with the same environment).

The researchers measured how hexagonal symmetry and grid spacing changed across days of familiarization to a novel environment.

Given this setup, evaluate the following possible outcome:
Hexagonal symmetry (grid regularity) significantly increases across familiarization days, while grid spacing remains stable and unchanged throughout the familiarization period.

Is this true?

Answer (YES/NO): NO